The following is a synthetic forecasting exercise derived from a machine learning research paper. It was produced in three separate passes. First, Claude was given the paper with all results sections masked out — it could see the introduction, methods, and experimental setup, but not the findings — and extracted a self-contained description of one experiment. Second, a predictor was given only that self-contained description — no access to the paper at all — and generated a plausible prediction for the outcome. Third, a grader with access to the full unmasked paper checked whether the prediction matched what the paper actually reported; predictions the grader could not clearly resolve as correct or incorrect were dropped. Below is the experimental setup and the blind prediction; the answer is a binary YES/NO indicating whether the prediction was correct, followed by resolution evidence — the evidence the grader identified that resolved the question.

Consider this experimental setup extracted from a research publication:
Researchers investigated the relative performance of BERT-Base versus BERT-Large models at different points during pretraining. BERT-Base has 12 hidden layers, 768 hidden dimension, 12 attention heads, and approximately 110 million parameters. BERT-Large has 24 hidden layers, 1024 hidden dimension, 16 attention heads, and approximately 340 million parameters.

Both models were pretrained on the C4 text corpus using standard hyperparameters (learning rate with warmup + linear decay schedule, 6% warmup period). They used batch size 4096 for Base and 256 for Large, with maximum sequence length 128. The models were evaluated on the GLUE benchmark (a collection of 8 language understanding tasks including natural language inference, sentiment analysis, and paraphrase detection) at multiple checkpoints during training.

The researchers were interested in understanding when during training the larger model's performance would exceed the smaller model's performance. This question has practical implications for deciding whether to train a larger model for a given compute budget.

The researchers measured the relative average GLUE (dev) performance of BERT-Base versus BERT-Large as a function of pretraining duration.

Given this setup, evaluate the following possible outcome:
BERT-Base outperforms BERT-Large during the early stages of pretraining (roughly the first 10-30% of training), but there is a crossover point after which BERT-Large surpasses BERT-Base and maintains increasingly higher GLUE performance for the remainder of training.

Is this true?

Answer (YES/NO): NO